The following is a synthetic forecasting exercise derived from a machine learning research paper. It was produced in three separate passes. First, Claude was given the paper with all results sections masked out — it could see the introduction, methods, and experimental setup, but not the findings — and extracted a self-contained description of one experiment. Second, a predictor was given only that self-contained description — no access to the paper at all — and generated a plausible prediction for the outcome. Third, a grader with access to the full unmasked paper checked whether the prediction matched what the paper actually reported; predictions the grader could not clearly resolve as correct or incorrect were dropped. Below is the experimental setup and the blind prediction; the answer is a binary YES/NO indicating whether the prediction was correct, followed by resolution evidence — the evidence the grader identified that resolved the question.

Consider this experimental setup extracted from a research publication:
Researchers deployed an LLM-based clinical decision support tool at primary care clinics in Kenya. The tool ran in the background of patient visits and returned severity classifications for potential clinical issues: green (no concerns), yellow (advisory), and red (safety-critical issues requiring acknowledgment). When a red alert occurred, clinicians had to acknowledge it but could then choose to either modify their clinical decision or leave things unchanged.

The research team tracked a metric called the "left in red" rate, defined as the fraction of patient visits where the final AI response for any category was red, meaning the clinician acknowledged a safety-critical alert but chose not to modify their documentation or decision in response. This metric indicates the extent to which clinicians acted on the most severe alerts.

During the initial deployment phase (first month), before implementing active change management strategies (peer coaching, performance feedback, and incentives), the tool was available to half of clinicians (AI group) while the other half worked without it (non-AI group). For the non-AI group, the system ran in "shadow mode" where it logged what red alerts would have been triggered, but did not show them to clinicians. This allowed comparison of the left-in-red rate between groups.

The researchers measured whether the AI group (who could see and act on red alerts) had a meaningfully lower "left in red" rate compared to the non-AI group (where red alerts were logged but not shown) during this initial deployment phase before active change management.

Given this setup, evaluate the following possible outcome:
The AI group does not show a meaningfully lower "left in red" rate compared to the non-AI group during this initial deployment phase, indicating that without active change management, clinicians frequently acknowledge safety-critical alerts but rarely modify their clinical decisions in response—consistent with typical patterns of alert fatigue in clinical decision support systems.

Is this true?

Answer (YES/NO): YES